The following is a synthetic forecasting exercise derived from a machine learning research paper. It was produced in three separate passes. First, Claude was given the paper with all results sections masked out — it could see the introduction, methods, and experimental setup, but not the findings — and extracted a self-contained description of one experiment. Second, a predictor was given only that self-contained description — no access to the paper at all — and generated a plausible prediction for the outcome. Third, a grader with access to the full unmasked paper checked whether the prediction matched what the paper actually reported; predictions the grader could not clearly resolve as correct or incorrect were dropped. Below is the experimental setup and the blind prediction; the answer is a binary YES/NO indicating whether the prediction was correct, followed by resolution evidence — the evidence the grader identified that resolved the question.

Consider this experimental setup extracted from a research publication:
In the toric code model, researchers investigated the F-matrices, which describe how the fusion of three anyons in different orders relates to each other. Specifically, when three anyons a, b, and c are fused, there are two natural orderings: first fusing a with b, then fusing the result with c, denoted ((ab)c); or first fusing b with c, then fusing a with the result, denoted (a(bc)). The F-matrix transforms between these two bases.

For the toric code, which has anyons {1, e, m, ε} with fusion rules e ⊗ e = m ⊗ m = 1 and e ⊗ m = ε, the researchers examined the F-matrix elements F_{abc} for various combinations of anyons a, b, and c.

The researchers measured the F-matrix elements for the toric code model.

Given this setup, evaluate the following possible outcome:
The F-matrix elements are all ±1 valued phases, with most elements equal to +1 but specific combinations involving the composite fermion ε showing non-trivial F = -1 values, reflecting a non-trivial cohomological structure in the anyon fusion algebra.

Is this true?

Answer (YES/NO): NO